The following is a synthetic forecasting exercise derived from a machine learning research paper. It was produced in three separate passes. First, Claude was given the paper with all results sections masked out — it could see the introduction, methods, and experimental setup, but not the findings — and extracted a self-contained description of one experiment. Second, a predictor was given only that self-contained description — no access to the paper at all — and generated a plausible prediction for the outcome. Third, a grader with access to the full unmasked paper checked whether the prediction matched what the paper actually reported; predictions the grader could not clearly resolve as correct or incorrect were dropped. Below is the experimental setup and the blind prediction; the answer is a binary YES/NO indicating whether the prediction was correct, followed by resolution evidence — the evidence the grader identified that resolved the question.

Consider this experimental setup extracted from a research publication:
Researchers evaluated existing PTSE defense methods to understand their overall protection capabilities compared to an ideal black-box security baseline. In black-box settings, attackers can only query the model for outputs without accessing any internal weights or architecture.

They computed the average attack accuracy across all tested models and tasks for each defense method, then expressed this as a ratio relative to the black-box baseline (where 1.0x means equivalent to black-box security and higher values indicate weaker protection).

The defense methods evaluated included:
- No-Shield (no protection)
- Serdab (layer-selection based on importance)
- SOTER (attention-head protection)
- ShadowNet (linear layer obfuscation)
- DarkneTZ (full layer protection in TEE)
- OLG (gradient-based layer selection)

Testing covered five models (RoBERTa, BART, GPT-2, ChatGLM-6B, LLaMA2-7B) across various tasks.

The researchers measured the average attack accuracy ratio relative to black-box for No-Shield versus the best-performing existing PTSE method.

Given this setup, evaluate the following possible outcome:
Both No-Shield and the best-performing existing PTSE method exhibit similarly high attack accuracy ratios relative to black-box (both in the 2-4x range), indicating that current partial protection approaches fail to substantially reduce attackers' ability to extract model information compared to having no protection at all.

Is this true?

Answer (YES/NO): NO